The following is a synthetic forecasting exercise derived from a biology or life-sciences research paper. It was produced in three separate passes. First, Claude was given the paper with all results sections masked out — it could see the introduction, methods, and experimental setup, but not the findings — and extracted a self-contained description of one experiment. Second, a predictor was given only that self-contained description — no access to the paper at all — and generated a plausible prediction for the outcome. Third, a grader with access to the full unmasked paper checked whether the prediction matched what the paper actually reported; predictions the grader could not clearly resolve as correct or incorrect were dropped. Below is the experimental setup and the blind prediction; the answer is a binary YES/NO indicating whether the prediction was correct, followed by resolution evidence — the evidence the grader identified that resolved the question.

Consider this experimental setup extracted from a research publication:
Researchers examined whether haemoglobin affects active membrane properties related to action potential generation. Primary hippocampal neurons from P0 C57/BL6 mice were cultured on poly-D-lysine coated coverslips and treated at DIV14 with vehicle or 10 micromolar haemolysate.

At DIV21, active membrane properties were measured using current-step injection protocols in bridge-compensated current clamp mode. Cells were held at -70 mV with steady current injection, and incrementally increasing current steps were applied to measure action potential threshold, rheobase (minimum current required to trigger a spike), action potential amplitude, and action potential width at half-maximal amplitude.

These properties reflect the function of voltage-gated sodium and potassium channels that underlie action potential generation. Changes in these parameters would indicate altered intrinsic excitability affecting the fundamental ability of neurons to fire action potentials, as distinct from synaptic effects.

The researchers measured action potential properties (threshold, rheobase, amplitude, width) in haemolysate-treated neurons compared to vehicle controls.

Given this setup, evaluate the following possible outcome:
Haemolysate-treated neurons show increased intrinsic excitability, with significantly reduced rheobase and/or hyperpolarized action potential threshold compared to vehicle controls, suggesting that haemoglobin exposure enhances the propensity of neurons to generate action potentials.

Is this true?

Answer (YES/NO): NO